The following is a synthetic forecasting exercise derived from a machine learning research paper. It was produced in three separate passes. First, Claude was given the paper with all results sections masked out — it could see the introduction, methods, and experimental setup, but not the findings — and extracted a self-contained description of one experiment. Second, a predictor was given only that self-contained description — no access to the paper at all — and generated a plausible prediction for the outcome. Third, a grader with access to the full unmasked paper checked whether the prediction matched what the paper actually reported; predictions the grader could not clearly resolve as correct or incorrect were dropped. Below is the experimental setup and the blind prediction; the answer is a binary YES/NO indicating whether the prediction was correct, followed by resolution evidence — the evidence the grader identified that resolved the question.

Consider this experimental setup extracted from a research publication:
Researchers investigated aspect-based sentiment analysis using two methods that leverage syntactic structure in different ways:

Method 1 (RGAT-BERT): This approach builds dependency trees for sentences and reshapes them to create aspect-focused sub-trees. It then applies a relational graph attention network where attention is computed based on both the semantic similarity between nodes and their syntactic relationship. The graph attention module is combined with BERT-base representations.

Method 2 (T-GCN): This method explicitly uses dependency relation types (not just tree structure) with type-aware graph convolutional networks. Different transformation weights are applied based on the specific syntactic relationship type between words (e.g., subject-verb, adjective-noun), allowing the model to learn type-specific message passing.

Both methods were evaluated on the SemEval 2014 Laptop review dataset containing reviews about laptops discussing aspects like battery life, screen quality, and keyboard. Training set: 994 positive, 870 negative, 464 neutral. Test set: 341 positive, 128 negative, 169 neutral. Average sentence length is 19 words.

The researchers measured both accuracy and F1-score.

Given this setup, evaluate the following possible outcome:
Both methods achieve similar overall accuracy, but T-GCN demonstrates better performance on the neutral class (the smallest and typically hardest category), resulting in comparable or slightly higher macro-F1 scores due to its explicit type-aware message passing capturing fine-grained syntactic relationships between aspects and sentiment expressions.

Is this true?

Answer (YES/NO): NO